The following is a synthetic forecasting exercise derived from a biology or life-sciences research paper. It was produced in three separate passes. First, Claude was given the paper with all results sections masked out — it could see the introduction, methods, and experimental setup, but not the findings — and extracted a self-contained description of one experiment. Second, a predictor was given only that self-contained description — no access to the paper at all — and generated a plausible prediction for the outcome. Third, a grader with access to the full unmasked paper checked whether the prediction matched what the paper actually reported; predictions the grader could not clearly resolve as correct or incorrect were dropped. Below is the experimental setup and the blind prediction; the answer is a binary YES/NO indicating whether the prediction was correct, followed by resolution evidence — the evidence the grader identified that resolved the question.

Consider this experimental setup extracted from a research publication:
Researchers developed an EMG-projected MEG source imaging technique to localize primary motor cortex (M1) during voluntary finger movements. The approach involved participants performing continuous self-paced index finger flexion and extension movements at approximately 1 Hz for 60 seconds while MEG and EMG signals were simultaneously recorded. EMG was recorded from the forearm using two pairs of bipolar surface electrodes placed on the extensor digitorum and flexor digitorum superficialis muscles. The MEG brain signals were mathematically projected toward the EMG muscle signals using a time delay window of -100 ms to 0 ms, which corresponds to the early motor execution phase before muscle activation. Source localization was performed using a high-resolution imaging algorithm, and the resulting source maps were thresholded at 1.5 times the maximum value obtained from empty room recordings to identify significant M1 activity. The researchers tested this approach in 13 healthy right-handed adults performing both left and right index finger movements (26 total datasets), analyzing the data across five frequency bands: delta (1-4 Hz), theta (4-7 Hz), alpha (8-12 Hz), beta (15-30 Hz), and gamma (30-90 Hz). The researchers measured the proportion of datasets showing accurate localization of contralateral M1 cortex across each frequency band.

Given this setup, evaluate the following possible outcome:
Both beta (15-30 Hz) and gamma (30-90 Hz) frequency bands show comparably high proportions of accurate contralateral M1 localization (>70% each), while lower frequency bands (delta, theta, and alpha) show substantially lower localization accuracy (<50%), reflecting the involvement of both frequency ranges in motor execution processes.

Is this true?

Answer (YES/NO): NO